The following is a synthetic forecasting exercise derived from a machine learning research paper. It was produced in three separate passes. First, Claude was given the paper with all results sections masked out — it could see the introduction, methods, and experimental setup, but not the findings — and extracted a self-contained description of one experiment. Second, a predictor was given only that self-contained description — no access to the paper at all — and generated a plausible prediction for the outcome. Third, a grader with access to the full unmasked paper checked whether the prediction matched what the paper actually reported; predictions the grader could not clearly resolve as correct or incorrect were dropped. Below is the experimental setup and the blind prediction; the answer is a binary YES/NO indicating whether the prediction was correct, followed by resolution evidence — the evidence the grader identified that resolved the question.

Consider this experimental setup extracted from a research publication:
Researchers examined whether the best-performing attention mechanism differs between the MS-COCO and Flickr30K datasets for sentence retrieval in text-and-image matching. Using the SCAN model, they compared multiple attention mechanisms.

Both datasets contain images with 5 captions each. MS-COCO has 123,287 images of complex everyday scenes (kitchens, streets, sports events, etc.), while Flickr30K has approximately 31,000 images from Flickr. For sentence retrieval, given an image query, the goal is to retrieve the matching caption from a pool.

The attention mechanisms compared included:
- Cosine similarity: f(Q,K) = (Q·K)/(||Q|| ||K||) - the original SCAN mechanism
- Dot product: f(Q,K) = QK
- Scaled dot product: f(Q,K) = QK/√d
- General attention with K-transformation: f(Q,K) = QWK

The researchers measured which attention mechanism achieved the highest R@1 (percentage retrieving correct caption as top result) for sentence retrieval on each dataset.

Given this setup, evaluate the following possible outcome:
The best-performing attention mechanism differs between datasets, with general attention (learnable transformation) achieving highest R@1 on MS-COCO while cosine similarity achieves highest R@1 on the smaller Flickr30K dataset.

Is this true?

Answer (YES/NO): NO